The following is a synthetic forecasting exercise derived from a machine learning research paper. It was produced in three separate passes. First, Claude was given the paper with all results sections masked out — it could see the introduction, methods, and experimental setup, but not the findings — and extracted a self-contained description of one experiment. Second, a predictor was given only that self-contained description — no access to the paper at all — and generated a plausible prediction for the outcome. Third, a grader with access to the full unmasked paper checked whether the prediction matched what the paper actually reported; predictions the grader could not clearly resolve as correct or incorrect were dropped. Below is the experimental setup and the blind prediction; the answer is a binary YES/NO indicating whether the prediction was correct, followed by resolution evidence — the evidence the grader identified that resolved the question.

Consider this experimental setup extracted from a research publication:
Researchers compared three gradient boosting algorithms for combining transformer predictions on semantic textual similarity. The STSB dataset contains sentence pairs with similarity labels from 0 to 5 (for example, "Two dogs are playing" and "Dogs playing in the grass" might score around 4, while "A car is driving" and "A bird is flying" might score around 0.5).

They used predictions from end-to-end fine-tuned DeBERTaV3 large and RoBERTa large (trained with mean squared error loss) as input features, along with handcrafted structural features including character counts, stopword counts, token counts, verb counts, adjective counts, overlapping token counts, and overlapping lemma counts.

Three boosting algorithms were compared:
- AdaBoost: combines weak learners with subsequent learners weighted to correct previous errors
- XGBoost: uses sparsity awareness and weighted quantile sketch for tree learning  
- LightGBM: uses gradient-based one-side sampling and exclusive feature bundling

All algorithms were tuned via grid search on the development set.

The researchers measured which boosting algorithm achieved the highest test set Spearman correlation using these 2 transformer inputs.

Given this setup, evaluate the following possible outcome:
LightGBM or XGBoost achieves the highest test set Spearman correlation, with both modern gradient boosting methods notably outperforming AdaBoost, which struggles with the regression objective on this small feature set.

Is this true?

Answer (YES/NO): NO